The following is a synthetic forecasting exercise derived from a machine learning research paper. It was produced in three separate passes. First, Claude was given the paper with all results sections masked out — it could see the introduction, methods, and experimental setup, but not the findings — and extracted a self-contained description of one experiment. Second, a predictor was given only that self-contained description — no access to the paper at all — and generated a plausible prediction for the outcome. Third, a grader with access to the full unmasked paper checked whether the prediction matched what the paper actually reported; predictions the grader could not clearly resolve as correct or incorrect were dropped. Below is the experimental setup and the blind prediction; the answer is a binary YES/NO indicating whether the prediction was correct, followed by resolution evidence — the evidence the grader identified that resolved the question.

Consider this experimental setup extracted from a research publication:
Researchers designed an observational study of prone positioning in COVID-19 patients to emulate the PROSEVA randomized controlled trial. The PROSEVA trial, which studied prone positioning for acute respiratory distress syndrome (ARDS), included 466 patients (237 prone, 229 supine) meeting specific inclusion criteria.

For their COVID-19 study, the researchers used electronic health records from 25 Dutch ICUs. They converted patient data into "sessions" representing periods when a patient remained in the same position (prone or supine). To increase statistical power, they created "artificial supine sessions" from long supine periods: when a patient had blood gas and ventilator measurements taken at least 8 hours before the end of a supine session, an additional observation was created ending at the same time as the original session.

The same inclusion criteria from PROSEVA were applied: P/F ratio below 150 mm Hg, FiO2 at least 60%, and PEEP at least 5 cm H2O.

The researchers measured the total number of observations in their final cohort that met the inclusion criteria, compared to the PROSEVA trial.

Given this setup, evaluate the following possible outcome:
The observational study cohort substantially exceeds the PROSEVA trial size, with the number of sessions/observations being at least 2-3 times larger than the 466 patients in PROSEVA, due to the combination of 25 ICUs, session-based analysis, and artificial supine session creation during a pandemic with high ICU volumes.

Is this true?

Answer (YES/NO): YES